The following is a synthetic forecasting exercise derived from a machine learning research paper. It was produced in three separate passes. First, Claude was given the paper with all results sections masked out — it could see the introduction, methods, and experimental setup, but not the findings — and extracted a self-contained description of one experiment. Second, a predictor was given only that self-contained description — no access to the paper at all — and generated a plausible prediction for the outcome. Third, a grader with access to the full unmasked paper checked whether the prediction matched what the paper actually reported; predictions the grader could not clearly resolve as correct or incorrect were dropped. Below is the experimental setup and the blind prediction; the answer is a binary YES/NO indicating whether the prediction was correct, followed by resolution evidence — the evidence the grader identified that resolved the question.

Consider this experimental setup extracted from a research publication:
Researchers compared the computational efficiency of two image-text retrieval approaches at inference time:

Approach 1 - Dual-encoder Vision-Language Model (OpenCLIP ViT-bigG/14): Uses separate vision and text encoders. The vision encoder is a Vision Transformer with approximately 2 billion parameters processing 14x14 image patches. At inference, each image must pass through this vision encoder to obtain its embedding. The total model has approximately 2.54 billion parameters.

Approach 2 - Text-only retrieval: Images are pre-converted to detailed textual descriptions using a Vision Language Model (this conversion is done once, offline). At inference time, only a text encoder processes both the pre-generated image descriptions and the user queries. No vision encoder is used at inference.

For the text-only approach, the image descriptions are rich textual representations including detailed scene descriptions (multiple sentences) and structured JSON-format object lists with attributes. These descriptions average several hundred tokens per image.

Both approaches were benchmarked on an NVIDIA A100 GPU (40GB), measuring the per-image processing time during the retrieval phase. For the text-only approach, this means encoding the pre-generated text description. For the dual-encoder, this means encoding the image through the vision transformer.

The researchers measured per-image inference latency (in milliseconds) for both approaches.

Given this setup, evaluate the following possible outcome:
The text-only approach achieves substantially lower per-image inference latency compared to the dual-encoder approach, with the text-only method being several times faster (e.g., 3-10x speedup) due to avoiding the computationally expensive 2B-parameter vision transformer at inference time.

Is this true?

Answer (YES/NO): YES